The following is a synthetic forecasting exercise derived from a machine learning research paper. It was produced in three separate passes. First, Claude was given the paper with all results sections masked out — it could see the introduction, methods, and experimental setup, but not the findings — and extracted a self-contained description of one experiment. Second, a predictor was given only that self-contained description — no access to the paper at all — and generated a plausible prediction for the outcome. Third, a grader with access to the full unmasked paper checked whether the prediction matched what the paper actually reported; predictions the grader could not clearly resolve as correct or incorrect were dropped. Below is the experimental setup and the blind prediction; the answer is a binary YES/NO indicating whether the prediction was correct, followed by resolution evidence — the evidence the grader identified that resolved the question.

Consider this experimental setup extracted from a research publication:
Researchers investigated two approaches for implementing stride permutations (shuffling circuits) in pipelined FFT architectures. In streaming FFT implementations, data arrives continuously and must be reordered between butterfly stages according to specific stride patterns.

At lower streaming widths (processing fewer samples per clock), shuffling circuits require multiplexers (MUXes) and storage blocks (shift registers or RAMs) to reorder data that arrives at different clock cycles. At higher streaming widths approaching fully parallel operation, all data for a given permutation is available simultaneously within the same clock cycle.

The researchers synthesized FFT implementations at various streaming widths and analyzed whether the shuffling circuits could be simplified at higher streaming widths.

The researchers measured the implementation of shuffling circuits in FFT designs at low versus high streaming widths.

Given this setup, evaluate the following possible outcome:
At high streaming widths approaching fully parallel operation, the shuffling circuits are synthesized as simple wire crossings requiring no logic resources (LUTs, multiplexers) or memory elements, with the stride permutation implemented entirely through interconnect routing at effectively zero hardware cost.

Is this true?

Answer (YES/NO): YES